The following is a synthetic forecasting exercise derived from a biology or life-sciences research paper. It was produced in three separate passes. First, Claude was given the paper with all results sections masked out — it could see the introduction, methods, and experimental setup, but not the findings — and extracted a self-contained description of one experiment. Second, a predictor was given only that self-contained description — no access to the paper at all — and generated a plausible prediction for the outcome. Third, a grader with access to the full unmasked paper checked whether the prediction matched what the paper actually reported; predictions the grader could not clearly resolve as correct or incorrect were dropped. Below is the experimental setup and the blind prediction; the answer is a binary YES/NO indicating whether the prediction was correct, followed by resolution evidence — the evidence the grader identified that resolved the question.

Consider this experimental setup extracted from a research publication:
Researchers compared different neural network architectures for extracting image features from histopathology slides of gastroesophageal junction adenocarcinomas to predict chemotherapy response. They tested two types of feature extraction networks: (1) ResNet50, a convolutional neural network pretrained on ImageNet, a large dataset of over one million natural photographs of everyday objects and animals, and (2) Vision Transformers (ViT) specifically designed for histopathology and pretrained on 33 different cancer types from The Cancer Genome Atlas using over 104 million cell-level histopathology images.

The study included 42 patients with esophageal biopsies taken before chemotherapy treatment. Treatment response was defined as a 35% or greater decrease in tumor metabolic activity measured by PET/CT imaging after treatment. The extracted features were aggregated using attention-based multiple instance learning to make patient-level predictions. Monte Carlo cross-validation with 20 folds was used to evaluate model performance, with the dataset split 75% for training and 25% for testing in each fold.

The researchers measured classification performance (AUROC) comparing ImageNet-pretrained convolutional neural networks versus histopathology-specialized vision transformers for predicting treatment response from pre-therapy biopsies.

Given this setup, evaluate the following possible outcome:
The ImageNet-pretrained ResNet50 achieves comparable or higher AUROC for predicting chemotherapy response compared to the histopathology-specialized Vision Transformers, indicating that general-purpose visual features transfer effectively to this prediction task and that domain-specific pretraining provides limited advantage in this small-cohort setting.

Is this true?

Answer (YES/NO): YES